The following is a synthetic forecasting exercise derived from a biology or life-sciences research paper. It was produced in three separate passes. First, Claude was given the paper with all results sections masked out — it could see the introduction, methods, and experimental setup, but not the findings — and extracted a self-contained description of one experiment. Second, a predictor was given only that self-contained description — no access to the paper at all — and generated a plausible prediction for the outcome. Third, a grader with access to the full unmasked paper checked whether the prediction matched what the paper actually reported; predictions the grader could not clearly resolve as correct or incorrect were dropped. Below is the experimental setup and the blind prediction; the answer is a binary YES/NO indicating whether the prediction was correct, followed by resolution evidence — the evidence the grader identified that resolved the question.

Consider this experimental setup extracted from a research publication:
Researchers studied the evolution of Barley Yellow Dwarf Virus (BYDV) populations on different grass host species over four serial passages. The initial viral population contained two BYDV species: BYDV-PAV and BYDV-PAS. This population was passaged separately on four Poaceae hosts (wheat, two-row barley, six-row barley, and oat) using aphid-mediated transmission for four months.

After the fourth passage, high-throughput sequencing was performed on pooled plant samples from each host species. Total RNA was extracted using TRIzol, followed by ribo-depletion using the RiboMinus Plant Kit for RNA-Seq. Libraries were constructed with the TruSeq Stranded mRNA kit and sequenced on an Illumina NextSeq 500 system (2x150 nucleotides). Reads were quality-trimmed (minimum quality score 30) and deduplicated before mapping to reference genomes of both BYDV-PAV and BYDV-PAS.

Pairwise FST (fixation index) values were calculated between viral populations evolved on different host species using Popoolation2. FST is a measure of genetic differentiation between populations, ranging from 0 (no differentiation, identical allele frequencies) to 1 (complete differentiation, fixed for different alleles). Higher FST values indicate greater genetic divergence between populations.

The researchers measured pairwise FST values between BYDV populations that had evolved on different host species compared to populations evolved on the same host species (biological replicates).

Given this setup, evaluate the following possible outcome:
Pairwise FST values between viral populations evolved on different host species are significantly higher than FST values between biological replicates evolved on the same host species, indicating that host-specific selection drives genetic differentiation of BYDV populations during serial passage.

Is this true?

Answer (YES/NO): NO